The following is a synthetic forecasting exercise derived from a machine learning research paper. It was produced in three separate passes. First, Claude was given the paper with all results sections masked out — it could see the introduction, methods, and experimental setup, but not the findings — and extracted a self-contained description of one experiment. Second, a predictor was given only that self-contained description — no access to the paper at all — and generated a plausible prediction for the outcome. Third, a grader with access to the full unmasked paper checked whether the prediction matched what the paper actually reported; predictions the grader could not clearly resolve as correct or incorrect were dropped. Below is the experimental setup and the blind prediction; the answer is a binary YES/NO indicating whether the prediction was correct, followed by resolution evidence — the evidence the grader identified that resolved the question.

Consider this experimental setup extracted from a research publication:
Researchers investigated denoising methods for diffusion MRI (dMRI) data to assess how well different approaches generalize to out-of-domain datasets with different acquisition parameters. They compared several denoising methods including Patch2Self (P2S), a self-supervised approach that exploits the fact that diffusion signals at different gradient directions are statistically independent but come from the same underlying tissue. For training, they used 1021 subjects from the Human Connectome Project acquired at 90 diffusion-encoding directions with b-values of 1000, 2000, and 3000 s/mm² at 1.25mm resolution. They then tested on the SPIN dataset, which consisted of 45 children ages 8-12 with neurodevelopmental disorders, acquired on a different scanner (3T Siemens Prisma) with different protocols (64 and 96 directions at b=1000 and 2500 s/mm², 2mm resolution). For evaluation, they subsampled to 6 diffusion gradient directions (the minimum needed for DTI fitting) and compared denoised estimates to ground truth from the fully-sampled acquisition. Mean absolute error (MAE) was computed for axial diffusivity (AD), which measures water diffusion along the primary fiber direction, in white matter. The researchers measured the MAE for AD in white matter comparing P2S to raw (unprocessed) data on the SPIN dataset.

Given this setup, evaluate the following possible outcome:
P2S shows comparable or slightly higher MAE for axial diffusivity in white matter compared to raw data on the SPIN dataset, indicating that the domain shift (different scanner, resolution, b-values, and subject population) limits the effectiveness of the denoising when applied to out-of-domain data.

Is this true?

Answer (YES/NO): NO